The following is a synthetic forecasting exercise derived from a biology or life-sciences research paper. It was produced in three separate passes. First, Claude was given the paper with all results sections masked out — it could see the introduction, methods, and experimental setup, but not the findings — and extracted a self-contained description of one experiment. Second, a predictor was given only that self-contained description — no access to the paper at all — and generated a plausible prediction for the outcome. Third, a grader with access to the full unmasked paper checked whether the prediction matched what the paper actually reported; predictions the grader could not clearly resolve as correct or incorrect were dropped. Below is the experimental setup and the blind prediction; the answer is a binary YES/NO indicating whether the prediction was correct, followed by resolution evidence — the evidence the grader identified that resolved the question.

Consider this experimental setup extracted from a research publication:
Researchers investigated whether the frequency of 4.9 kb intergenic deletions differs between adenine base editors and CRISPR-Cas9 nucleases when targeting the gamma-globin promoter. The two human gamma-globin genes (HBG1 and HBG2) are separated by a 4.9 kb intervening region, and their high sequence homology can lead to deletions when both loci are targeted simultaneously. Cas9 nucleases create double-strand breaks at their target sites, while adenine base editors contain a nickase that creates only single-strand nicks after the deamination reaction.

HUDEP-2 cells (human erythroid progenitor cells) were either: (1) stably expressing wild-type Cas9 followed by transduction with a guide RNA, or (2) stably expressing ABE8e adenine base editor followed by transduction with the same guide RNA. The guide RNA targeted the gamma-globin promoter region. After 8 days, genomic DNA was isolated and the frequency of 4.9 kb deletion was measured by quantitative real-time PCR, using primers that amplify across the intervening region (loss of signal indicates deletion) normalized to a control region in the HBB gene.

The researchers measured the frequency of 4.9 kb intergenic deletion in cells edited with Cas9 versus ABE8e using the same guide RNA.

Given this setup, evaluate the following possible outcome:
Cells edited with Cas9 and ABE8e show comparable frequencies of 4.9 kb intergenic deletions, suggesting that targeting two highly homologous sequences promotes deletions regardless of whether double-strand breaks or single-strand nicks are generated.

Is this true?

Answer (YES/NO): NO